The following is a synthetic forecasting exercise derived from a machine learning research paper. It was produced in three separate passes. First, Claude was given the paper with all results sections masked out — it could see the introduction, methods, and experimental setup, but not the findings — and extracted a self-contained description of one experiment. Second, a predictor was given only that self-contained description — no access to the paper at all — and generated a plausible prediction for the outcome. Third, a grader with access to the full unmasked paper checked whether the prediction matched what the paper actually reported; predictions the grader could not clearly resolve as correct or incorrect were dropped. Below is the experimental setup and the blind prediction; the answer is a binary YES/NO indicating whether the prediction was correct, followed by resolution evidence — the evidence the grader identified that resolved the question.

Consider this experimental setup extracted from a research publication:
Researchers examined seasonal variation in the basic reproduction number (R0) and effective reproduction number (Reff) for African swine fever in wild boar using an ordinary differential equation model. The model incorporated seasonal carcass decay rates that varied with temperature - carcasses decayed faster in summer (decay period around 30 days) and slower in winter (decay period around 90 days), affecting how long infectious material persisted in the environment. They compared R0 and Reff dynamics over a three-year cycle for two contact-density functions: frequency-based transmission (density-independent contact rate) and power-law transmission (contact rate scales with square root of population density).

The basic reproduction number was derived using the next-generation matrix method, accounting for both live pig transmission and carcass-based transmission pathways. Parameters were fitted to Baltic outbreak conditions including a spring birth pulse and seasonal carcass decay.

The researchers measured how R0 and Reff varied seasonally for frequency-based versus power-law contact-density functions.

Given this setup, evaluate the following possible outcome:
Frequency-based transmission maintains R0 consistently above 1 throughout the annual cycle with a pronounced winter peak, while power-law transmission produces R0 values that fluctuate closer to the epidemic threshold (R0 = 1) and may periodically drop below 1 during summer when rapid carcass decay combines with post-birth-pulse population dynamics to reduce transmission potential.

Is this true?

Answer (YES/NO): NO